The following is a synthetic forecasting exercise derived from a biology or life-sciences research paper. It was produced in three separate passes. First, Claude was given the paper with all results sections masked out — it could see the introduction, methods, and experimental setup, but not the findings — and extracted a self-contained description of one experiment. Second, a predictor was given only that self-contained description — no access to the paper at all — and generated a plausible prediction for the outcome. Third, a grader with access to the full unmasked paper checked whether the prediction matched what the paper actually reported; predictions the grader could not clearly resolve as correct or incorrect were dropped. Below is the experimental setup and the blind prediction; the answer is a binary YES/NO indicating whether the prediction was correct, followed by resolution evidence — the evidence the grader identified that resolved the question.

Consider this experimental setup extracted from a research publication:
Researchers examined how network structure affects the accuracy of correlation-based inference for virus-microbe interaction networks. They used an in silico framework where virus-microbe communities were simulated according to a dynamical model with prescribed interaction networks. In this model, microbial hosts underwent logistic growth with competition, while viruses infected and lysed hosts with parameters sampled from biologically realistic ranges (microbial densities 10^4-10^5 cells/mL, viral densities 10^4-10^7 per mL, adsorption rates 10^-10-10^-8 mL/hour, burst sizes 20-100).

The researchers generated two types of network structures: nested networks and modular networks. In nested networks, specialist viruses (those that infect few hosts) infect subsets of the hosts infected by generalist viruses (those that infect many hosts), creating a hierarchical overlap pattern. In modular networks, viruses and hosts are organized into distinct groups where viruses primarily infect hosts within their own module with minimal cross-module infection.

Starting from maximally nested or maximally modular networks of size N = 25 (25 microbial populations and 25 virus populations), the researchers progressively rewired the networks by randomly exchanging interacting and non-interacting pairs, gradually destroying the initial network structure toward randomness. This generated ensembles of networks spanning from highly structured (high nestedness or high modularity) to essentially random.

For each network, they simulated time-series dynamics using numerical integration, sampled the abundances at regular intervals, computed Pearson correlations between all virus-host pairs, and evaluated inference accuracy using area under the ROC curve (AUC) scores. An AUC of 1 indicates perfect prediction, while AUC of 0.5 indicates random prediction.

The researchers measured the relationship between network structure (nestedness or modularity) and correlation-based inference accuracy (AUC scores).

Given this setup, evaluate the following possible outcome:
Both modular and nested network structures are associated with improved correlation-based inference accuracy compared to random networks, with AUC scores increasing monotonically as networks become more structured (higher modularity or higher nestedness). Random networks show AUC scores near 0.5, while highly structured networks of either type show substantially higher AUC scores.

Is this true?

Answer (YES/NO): NO